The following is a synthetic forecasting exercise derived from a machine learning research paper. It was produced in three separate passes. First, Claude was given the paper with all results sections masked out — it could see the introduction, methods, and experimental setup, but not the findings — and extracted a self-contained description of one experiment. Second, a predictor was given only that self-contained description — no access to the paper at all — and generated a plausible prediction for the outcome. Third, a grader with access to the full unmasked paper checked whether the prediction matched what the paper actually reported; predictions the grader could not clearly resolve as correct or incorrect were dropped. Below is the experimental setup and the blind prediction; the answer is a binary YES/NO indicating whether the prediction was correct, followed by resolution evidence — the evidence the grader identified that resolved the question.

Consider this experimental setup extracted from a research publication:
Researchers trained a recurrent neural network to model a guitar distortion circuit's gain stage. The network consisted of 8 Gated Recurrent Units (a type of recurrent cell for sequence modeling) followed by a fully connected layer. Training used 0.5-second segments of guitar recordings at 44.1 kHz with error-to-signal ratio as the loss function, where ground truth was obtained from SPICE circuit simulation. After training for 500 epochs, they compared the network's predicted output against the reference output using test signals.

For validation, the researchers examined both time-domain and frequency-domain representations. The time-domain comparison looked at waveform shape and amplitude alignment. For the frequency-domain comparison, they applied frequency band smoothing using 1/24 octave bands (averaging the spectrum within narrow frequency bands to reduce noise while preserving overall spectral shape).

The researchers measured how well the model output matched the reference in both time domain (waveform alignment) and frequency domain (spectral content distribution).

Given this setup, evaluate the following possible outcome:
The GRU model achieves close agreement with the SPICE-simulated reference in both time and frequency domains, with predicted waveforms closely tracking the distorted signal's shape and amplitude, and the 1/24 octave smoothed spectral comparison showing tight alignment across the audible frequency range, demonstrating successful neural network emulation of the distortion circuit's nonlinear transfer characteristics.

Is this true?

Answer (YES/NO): NO